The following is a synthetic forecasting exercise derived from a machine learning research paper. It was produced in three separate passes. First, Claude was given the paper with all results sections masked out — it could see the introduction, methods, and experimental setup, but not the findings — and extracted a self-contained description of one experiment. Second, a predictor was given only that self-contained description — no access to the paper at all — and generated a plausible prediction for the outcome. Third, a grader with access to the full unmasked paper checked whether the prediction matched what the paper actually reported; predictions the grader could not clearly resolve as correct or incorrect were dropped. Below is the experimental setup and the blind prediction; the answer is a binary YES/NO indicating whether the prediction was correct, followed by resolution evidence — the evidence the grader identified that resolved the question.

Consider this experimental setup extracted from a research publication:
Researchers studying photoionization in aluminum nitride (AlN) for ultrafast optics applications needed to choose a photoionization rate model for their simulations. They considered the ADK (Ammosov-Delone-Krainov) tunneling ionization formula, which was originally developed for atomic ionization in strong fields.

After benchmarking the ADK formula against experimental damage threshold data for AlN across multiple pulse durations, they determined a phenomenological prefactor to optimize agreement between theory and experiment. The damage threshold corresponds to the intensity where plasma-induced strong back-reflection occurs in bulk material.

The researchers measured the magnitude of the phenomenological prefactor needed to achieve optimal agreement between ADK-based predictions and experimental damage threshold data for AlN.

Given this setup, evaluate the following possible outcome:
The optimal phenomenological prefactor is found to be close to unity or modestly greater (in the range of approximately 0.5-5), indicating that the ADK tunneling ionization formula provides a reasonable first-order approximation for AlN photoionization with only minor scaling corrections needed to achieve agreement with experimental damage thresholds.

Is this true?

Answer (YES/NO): YES